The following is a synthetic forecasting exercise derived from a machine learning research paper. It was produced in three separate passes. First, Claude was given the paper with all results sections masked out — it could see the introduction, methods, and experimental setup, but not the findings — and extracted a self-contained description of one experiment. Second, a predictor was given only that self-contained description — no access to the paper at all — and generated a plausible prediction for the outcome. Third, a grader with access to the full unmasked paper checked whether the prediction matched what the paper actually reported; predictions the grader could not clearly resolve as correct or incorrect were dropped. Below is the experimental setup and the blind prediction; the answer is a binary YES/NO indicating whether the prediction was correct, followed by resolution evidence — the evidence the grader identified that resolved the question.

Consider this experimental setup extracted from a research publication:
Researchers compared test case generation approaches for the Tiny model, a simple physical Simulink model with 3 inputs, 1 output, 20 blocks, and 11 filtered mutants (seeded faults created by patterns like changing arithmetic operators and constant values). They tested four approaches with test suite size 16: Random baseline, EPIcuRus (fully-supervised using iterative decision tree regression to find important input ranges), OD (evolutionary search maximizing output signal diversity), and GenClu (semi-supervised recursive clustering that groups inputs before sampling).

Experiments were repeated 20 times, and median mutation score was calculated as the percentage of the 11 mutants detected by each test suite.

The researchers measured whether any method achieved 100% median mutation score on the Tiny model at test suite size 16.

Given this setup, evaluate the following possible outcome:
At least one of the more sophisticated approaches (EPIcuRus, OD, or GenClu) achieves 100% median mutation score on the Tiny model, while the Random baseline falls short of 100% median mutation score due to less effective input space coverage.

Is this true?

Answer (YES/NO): YES